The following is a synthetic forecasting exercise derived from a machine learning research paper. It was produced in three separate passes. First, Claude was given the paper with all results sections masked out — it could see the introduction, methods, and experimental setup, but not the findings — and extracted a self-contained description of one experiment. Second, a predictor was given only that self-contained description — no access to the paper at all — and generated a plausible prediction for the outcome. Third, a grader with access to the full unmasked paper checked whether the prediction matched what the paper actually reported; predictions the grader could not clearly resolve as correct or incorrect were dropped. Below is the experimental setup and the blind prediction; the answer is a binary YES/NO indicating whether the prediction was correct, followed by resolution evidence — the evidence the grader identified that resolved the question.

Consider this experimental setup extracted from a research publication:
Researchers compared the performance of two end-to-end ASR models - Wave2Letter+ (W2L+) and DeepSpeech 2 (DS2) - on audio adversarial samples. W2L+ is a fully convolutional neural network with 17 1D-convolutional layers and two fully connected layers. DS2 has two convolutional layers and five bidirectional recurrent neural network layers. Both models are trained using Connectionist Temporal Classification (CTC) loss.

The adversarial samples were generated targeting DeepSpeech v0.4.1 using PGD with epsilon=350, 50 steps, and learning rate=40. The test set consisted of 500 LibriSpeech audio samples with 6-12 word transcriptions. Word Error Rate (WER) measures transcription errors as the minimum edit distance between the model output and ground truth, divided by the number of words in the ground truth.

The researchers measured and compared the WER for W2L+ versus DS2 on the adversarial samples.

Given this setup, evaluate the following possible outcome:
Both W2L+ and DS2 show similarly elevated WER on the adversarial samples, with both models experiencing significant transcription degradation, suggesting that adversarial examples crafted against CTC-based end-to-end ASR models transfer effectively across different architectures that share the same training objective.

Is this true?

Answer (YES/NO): YES